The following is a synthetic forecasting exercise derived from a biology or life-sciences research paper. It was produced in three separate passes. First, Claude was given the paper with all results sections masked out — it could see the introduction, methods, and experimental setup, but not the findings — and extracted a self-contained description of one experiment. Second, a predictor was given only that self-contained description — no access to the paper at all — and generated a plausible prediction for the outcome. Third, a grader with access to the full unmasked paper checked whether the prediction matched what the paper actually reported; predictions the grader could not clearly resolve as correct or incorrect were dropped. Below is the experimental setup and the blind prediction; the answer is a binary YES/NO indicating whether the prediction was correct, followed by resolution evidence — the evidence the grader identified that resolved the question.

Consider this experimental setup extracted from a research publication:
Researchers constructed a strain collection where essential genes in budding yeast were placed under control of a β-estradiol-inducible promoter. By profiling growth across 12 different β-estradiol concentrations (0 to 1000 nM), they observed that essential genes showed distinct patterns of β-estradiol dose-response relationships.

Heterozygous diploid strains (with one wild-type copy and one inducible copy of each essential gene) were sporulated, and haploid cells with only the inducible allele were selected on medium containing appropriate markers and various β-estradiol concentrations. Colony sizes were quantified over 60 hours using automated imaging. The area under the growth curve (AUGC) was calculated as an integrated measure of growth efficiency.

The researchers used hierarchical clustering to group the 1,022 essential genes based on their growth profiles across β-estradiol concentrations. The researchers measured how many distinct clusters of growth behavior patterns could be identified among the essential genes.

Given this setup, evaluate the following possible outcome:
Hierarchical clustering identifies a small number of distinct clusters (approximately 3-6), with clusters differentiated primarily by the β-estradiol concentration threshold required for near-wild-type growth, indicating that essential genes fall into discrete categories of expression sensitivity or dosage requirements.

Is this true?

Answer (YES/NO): NO